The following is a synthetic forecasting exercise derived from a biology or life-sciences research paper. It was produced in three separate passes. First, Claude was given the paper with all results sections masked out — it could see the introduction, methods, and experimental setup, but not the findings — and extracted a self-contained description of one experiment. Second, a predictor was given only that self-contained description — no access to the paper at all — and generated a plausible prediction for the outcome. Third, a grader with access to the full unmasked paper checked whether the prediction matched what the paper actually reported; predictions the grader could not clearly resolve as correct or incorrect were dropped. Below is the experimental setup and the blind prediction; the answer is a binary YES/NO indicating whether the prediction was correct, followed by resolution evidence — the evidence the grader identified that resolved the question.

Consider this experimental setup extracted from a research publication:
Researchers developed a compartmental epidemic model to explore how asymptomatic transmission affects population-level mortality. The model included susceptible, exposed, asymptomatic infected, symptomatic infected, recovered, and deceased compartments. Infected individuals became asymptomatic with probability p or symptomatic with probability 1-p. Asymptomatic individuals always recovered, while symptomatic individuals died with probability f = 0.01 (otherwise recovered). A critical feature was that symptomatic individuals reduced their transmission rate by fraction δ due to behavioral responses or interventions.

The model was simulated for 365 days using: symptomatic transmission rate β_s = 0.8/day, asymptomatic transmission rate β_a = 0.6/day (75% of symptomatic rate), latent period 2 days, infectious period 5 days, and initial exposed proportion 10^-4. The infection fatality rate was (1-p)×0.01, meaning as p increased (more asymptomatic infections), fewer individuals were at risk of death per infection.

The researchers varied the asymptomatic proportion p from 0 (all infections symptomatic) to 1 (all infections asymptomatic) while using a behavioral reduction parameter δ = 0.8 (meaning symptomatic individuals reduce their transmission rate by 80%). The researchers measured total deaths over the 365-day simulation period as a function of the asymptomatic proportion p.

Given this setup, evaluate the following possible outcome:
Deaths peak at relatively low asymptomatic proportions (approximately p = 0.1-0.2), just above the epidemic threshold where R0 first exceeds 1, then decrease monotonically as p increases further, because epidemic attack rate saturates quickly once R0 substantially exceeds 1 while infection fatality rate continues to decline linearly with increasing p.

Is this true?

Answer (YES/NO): NO